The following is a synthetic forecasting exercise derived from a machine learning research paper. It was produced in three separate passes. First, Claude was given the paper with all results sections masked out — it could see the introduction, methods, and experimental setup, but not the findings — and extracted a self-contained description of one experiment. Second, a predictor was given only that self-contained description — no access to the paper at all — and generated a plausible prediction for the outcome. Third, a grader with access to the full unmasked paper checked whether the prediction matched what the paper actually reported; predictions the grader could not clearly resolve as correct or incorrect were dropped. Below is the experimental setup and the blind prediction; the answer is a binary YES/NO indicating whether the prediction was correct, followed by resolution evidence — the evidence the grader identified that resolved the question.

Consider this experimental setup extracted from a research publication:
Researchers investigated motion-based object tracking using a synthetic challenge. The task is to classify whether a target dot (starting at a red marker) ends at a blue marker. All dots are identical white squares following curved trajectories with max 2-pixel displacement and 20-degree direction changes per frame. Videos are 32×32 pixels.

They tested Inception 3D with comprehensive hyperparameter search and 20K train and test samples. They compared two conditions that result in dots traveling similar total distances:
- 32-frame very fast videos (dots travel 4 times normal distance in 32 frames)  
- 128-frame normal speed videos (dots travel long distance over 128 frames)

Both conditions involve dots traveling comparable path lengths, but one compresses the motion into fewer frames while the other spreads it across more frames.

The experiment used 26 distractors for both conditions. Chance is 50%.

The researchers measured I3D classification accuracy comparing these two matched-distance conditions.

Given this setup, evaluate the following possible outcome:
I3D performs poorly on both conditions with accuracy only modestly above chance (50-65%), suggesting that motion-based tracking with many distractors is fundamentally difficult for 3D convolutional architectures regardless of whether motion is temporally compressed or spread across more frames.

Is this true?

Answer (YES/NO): YES